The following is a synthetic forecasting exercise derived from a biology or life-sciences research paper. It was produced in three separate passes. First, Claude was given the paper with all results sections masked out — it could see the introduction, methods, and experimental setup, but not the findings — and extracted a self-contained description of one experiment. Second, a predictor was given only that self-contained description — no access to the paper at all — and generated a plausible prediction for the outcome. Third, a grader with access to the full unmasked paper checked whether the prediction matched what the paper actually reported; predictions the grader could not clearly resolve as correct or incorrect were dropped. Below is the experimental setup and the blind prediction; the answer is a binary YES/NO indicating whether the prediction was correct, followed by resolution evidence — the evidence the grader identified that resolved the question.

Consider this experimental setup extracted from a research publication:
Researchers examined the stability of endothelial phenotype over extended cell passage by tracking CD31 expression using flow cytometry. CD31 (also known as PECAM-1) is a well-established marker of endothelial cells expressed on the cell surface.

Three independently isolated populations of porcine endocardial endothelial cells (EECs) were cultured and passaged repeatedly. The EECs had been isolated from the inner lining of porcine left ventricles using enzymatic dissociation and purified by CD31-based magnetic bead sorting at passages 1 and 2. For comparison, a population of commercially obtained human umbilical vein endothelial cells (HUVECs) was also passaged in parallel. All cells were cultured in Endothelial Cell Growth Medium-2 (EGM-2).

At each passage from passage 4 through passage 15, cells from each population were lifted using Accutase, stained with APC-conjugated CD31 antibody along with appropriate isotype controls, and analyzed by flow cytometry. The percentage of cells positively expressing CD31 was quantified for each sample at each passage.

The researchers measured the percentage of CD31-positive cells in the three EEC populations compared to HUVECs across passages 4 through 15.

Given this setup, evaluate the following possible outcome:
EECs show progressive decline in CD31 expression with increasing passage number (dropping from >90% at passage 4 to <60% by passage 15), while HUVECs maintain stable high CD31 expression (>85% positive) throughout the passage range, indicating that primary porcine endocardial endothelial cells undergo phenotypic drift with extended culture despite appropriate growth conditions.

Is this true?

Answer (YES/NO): NO